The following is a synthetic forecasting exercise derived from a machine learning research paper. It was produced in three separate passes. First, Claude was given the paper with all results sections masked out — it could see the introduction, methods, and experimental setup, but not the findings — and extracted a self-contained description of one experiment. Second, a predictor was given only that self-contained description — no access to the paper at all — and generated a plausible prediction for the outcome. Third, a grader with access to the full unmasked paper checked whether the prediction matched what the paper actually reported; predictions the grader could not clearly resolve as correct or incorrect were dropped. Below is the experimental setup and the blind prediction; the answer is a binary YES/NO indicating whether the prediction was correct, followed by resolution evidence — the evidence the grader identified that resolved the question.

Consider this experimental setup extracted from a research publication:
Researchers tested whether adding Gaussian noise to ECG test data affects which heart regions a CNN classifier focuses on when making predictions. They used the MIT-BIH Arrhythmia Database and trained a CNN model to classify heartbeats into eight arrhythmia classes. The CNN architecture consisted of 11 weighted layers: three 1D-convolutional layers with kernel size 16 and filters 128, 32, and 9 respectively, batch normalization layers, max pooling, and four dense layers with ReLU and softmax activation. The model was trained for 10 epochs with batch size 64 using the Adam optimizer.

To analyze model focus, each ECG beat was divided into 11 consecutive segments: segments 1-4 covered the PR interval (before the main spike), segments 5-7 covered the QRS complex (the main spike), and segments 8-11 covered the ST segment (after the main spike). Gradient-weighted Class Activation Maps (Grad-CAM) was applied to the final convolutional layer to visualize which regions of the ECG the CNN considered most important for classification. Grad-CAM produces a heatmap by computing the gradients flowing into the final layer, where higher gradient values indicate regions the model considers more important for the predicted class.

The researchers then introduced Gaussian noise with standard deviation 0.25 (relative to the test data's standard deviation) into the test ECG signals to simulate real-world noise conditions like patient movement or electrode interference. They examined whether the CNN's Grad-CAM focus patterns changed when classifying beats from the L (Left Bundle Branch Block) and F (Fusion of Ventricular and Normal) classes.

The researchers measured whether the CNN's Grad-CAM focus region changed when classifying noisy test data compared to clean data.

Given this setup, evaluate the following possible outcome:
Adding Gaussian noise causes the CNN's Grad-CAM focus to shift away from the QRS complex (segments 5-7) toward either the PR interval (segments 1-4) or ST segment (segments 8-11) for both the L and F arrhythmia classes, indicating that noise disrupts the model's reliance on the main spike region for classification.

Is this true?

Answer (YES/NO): NO